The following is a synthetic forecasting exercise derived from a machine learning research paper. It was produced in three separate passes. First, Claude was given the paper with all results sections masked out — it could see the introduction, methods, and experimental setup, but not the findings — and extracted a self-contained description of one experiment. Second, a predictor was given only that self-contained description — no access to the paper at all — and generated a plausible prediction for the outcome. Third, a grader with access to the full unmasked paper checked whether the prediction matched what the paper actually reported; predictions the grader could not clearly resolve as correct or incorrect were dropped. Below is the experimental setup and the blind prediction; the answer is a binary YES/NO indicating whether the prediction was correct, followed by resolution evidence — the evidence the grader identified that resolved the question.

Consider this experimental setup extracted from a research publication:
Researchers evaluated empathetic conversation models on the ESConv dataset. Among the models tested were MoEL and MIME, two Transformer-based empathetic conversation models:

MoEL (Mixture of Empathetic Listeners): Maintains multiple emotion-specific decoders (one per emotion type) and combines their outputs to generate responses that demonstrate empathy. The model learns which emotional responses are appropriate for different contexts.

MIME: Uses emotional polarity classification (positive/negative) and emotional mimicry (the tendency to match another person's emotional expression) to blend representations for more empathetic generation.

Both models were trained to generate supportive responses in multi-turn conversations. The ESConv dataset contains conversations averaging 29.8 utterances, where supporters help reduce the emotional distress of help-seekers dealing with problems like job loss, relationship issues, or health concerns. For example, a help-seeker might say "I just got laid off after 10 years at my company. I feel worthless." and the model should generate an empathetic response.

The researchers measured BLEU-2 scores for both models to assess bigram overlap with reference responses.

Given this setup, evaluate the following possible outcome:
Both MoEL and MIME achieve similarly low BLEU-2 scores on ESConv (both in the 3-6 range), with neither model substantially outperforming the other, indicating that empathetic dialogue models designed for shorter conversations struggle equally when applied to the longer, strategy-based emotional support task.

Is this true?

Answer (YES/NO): YES